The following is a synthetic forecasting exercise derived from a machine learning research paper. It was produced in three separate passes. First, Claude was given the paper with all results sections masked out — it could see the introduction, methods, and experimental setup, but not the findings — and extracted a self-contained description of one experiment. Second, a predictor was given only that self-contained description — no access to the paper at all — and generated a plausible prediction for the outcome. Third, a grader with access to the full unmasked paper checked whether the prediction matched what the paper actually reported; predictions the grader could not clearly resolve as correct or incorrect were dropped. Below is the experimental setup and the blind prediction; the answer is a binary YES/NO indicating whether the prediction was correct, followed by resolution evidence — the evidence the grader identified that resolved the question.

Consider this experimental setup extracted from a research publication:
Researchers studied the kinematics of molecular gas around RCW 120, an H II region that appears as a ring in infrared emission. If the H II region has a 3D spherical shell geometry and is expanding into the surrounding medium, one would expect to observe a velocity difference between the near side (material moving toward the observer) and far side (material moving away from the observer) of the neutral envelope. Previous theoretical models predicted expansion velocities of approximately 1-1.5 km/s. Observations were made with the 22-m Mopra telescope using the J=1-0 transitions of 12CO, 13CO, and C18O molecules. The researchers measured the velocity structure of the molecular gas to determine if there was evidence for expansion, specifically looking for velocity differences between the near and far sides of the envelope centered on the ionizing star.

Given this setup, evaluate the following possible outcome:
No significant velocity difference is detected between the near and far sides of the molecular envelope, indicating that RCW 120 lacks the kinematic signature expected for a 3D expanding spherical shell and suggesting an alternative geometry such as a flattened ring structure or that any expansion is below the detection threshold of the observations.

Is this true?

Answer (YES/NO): YES